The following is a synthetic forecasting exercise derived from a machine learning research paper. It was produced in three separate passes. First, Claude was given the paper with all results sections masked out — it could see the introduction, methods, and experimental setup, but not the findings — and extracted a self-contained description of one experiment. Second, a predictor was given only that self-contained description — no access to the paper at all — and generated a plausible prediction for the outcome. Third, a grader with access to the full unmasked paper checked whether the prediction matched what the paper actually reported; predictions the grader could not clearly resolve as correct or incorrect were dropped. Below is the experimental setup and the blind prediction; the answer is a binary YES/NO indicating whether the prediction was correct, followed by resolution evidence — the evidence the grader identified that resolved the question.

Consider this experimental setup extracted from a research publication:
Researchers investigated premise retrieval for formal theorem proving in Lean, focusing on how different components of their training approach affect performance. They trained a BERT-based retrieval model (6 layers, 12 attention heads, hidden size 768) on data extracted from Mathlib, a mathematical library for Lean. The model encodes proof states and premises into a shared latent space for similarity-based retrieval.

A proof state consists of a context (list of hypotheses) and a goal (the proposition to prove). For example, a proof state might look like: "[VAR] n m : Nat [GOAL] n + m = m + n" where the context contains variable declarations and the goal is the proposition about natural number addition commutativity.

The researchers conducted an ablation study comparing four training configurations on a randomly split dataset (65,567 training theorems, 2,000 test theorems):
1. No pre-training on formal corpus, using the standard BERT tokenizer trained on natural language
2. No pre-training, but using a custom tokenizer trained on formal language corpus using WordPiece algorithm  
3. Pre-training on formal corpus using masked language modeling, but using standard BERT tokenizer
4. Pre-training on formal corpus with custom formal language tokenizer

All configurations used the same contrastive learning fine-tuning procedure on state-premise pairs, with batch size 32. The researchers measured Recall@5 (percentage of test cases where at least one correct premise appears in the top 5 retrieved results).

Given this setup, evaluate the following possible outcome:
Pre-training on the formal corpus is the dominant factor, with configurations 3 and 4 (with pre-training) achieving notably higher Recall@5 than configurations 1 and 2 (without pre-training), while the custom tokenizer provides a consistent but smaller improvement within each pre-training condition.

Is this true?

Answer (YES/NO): NO